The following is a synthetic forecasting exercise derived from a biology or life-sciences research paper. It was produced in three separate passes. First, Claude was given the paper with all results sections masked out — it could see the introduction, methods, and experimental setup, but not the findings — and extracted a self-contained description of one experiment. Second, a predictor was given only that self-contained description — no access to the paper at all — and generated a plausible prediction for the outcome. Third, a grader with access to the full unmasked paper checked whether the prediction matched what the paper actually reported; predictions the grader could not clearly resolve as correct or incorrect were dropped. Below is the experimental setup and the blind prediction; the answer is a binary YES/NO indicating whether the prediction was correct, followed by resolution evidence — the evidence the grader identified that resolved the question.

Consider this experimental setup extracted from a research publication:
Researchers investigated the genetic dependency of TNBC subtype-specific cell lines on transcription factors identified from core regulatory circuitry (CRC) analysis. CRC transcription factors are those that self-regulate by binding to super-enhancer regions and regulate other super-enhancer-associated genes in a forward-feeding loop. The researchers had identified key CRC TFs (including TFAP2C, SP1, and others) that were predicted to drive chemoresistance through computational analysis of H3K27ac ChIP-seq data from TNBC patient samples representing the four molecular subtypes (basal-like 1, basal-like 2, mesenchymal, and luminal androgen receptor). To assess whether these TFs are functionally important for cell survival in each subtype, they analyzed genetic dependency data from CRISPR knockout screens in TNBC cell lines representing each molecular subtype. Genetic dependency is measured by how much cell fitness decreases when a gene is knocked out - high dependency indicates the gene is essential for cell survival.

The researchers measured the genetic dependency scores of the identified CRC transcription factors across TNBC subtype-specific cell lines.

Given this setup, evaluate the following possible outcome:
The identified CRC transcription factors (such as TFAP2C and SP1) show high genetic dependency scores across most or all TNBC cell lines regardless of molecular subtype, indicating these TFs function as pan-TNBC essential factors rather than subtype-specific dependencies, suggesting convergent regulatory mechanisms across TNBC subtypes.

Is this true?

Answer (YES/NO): YES